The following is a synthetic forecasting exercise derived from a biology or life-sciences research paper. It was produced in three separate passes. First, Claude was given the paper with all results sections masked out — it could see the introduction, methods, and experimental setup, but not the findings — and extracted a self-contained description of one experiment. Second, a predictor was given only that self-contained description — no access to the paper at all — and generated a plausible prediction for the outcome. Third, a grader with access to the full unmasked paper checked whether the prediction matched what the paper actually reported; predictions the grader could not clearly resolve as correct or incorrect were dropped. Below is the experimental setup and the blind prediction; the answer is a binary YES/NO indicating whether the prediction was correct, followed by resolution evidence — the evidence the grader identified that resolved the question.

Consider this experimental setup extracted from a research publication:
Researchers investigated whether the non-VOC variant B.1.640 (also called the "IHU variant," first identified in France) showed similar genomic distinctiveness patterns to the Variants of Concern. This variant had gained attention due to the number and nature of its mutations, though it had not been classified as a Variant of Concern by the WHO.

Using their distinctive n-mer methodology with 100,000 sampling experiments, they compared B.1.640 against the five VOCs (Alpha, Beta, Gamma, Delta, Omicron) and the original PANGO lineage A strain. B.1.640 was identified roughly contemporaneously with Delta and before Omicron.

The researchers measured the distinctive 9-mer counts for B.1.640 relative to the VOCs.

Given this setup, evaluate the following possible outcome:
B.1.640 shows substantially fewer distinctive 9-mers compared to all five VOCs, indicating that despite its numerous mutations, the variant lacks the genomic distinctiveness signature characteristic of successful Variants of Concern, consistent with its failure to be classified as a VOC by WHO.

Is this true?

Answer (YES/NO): NO